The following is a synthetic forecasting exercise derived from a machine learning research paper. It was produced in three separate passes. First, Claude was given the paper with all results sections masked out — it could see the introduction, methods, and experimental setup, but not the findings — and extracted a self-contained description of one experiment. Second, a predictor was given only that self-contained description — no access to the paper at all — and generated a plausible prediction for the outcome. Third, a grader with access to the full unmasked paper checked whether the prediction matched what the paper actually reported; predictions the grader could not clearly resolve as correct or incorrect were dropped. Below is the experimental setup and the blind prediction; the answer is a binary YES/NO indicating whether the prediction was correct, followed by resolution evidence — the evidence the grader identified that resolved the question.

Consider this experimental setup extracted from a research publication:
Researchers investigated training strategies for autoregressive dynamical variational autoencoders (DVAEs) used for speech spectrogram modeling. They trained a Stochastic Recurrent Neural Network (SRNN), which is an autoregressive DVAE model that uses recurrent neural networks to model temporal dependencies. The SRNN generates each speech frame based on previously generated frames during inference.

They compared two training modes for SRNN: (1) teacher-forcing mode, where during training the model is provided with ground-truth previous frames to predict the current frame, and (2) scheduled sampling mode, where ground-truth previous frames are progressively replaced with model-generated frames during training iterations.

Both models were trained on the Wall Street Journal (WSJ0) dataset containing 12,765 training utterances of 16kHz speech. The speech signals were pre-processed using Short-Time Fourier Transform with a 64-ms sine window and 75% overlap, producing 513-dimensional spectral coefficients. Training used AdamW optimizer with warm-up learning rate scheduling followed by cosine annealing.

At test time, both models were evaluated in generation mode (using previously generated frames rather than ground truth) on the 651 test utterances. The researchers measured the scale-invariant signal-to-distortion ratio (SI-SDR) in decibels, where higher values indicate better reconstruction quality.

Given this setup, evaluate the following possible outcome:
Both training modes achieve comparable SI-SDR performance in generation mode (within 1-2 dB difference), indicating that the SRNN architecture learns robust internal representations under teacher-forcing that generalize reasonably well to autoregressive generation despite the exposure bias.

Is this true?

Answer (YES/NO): NO